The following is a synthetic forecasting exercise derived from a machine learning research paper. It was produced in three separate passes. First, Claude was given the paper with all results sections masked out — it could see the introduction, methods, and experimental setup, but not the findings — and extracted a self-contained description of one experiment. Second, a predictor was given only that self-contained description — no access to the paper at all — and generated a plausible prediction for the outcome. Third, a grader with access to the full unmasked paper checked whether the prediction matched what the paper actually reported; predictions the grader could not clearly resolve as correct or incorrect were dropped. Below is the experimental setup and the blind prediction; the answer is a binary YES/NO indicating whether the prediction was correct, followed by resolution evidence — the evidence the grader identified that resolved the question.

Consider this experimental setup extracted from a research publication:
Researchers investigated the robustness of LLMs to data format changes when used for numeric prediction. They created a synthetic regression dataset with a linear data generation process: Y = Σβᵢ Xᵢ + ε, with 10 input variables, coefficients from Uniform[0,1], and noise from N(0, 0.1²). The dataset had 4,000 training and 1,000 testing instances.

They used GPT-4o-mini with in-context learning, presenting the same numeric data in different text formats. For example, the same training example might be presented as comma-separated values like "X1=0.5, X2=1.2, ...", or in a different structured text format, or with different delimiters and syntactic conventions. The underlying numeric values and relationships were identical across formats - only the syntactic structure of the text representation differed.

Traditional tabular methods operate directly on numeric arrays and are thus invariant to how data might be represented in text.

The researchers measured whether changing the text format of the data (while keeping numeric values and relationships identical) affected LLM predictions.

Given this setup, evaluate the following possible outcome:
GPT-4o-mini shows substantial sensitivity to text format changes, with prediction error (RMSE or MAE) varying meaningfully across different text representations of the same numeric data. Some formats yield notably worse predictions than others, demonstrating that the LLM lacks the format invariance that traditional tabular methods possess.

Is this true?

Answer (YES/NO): YES